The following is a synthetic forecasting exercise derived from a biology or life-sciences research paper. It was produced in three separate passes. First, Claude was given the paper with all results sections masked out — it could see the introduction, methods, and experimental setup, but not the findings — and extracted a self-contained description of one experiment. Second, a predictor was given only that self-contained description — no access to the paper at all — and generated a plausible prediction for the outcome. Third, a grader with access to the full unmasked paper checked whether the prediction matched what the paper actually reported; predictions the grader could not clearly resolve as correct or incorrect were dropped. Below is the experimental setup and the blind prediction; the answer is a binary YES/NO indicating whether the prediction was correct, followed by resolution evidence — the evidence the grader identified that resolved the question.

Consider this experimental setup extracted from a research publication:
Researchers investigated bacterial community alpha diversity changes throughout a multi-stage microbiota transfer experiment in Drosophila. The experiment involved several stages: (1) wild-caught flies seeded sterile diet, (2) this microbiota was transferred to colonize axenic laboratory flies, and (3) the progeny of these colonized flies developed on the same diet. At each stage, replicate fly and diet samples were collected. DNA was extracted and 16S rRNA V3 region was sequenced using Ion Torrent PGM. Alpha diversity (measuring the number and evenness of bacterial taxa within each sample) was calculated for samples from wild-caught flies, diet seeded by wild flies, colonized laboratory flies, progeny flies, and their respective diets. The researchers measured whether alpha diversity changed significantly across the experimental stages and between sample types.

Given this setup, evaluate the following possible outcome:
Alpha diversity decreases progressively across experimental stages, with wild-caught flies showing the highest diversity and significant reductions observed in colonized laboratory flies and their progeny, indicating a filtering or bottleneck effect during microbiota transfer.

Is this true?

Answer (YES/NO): NO